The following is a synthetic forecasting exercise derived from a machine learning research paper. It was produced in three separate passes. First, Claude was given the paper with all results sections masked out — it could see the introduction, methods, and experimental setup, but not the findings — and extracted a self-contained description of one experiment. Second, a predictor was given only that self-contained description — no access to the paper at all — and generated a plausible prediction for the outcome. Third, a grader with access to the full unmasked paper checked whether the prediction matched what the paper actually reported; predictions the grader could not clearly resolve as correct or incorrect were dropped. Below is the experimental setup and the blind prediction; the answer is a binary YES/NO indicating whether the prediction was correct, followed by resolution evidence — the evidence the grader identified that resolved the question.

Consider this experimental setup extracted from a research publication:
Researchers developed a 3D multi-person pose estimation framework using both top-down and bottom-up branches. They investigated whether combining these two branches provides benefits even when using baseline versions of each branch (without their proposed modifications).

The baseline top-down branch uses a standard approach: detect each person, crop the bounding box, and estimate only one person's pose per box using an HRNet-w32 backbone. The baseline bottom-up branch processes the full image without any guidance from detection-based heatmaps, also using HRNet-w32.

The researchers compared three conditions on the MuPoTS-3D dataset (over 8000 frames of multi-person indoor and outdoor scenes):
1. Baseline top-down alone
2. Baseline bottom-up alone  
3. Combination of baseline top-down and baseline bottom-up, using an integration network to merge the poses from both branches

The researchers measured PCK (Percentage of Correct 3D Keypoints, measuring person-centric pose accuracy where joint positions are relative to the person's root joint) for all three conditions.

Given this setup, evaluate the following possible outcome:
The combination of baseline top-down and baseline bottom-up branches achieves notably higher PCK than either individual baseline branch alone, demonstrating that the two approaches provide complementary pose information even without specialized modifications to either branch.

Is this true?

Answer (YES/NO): NO